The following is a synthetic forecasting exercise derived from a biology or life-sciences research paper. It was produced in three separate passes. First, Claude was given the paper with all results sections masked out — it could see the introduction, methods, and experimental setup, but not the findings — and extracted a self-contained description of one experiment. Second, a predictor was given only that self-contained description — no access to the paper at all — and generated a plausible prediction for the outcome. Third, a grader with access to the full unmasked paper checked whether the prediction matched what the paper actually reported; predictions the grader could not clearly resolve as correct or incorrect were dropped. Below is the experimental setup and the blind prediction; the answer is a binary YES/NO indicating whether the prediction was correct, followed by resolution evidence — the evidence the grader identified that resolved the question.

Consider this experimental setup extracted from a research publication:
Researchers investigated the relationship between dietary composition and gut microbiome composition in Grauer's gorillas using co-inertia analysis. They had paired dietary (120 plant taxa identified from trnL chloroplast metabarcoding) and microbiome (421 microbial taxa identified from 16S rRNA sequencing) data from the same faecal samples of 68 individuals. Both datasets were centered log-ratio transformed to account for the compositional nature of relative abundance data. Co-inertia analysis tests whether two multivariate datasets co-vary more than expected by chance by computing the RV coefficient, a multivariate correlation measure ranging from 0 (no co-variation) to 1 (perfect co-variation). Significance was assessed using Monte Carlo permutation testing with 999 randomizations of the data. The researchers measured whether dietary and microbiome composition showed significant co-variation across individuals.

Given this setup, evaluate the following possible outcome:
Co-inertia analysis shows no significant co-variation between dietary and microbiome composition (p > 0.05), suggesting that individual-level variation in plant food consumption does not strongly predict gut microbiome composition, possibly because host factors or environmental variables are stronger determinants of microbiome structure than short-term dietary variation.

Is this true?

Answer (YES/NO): NO